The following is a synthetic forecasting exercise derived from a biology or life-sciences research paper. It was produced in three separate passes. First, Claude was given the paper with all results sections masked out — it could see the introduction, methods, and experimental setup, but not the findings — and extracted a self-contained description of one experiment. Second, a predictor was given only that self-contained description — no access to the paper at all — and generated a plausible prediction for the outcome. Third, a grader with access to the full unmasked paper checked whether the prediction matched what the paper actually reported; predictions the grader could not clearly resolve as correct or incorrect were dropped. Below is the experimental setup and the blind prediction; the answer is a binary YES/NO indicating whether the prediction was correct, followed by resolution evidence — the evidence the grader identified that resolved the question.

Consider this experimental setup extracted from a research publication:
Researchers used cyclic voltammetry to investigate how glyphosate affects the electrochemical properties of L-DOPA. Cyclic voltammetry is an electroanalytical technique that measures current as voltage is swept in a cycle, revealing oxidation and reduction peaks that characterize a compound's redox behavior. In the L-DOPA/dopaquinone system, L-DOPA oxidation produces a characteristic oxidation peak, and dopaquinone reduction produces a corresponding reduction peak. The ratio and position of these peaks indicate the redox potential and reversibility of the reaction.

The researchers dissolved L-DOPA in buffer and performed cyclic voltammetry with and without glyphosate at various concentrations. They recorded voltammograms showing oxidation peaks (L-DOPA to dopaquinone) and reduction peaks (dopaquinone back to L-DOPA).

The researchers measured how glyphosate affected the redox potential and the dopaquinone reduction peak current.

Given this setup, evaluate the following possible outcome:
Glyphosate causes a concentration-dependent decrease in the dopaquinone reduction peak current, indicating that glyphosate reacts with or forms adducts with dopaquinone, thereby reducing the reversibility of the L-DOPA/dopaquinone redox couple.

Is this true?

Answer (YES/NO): NO